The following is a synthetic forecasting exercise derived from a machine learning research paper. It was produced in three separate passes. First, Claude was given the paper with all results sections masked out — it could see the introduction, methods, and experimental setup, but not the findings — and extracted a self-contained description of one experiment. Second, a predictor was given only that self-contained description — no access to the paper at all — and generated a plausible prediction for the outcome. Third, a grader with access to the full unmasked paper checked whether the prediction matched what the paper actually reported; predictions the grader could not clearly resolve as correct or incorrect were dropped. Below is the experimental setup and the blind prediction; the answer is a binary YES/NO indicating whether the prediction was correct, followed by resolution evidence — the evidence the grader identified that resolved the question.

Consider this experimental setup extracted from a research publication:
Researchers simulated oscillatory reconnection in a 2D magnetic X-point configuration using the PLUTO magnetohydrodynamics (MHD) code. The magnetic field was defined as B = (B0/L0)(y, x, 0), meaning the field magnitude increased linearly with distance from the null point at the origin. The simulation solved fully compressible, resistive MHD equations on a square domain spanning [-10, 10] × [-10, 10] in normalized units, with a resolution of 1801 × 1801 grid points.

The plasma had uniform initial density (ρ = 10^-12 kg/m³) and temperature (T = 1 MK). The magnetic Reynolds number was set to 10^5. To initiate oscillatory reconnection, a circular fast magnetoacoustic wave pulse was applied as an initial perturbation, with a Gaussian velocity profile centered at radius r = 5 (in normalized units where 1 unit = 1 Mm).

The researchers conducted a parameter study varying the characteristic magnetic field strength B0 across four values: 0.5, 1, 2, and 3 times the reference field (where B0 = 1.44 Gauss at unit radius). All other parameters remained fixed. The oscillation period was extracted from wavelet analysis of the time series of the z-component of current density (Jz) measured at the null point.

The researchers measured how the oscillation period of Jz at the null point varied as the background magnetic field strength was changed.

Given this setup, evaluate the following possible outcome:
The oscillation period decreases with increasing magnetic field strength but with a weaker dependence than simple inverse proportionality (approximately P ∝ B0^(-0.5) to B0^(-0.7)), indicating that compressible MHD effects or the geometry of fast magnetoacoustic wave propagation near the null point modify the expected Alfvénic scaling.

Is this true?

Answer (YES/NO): NO